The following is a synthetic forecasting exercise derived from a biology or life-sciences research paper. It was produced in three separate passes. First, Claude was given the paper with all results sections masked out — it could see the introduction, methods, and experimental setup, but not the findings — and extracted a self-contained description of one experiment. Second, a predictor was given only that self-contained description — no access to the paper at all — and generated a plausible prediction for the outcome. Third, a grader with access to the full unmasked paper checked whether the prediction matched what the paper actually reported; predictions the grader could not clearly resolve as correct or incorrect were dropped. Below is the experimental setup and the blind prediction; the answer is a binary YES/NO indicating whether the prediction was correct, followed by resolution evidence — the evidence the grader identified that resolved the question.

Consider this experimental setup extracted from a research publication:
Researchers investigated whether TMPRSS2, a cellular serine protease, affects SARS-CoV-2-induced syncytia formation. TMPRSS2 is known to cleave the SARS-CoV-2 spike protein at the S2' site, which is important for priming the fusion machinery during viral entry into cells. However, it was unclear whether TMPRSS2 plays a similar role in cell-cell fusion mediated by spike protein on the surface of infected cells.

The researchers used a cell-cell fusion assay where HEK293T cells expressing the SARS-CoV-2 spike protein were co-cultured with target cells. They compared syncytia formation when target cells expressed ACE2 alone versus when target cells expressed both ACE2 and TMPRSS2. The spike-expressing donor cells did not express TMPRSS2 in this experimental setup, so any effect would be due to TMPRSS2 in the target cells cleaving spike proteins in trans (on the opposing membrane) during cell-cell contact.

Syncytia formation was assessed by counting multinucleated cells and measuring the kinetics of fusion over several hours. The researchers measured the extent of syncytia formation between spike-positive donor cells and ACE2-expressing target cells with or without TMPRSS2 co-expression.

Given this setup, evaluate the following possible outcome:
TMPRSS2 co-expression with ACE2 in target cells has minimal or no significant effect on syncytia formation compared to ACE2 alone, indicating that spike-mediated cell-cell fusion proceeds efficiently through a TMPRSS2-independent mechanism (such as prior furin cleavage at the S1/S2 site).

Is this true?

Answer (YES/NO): NO